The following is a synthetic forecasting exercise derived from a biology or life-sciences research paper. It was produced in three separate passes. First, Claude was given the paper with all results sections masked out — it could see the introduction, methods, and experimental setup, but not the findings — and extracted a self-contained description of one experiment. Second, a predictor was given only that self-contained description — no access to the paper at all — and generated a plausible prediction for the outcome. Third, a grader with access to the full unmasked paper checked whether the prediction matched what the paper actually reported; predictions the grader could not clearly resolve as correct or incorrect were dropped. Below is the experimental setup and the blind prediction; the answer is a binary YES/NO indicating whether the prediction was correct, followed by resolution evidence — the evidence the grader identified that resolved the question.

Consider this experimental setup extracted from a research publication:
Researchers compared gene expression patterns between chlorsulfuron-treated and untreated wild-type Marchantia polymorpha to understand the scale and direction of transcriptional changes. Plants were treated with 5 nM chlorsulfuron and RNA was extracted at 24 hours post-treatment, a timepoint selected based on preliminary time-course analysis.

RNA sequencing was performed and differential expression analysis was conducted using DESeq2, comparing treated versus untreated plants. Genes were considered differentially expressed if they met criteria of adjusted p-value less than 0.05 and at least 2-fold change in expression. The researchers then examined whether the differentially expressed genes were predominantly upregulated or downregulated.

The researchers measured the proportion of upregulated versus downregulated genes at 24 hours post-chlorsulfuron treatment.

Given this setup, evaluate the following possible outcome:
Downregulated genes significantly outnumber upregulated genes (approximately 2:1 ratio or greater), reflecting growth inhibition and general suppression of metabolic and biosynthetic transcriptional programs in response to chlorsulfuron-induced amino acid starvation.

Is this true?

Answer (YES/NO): NO